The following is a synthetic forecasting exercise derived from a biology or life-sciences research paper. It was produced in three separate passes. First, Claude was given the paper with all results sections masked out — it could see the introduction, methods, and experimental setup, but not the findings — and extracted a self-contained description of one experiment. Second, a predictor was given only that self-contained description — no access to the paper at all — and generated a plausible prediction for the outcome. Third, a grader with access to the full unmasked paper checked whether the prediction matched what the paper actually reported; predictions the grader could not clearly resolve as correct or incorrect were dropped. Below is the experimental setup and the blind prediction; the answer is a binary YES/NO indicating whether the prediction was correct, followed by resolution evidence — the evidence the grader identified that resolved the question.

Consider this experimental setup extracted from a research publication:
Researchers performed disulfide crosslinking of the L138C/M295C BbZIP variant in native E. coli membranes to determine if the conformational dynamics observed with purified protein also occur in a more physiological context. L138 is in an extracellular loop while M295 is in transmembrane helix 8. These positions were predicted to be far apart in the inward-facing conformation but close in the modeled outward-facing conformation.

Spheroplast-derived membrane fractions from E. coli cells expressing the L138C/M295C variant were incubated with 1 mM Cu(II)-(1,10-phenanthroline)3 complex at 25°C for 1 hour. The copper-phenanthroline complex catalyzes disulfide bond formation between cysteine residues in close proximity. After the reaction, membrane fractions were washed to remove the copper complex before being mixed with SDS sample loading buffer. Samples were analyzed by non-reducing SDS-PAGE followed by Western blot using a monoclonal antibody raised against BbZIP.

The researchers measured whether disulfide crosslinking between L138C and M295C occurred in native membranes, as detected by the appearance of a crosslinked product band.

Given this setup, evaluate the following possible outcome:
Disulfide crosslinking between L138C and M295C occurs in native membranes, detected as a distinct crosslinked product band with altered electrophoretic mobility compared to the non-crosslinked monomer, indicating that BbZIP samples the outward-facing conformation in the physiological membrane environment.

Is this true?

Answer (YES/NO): NO